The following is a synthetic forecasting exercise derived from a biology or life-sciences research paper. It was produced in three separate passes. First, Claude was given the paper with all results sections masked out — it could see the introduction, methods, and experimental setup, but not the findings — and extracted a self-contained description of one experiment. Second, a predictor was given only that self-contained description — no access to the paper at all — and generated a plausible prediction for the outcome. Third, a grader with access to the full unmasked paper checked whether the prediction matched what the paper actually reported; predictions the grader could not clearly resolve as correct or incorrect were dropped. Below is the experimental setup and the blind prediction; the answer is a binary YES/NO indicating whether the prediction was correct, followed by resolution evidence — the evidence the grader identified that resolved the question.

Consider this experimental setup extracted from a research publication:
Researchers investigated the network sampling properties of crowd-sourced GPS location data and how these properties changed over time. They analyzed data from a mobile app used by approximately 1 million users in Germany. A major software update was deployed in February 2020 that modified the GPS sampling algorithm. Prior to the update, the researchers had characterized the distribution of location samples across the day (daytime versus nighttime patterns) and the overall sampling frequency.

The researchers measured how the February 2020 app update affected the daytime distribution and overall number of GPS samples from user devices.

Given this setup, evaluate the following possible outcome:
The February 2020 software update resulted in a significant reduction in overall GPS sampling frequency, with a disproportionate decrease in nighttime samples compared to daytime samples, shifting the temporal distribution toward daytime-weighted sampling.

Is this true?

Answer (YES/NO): NO